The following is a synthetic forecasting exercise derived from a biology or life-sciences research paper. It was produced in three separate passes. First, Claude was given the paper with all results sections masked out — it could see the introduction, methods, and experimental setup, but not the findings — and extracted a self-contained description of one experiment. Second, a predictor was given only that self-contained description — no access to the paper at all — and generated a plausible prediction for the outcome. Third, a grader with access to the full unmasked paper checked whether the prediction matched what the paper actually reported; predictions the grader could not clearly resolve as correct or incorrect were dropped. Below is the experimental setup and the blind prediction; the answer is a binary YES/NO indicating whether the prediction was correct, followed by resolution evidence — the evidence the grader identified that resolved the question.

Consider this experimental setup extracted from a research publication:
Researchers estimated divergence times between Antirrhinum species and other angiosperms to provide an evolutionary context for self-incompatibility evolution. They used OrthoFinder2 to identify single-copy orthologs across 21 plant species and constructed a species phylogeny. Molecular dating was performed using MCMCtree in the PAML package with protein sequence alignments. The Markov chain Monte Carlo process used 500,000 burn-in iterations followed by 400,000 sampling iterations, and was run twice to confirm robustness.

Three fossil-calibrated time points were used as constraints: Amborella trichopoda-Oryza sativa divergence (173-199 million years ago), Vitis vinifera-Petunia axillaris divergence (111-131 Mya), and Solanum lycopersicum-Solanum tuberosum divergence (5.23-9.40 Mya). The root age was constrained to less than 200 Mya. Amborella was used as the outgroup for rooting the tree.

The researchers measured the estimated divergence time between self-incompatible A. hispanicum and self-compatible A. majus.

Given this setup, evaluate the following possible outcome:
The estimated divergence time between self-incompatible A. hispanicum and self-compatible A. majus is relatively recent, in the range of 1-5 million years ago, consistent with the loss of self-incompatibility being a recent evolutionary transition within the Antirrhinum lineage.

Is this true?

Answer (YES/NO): YES